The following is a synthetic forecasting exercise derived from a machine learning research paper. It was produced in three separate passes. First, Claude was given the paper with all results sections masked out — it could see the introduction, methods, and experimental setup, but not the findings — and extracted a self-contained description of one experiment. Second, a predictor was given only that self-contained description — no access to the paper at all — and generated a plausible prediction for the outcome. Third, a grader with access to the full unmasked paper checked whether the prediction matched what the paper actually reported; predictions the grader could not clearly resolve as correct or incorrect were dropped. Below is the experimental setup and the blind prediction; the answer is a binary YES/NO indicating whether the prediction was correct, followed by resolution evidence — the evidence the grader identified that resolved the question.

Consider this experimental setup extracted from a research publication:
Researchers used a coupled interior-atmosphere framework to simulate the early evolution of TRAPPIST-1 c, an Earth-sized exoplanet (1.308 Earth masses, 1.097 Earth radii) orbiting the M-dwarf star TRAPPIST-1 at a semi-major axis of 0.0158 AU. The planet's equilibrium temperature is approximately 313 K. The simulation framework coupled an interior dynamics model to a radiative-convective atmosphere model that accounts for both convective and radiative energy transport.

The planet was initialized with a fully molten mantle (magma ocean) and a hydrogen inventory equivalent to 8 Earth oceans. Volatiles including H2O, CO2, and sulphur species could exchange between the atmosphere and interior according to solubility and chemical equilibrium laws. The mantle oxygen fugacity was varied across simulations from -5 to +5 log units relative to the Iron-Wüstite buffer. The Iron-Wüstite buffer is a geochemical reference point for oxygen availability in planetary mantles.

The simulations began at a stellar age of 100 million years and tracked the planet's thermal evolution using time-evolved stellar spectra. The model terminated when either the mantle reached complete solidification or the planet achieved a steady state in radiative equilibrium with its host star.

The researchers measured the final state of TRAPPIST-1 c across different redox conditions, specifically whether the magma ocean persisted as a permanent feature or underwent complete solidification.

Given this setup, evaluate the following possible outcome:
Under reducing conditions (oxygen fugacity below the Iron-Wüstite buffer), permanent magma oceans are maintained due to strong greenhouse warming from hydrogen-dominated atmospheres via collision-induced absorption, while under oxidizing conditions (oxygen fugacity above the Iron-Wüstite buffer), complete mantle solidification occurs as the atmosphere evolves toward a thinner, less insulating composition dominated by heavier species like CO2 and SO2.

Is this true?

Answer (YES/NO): NO